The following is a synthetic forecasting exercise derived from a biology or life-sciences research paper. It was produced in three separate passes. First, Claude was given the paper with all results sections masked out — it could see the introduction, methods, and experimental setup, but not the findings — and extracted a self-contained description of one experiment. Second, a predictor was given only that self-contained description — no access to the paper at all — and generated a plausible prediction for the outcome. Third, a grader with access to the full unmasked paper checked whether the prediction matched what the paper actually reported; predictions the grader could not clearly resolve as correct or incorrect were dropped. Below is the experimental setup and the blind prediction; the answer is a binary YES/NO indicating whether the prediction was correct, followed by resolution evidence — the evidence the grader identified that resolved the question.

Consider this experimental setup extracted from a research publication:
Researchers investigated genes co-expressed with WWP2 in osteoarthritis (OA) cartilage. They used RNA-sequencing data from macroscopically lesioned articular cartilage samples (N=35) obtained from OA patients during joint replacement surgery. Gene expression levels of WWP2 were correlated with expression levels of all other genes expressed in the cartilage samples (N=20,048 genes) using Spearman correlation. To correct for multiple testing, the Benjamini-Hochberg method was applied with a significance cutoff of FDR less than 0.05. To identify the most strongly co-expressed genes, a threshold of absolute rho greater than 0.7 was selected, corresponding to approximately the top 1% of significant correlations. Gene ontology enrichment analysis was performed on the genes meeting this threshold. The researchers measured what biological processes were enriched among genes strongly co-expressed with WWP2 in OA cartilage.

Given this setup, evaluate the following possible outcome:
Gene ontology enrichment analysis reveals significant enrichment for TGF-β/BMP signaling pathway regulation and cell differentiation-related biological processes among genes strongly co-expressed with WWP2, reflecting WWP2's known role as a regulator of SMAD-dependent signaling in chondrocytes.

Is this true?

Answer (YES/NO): NO